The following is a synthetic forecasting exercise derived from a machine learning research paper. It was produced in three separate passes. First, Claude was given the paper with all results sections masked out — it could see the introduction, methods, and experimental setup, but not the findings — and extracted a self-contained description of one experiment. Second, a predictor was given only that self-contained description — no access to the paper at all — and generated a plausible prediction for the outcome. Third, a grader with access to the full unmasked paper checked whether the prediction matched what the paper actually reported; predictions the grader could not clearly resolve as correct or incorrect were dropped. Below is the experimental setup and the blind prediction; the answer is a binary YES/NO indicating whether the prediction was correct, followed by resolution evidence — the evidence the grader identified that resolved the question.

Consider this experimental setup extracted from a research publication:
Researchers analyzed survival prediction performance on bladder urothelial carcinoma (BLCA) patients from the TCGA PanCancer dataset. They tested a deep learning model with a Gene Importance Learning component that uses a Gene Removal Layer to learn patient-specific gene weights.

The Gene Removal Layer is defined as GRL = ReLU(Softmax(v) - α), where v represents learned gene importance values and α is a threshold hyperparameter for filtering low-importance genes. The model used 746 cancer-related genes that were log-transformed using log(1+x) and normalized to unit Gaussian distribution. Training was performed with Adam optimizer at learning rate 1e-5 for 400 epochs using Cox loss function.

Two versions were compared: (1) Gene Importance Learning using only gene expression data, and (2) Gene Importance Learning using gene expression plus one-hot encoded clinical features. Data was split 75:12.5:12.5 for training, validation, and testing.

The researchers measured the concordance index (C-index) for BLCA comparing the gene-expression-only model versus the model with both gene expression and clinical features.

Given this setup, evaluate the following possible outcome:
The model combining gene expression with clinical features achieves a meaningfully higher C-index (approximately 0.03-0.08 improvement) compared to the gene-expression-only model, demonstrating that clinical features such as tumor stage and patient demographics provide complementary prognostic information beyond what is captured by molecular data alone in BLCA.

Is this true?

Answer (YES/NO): NO